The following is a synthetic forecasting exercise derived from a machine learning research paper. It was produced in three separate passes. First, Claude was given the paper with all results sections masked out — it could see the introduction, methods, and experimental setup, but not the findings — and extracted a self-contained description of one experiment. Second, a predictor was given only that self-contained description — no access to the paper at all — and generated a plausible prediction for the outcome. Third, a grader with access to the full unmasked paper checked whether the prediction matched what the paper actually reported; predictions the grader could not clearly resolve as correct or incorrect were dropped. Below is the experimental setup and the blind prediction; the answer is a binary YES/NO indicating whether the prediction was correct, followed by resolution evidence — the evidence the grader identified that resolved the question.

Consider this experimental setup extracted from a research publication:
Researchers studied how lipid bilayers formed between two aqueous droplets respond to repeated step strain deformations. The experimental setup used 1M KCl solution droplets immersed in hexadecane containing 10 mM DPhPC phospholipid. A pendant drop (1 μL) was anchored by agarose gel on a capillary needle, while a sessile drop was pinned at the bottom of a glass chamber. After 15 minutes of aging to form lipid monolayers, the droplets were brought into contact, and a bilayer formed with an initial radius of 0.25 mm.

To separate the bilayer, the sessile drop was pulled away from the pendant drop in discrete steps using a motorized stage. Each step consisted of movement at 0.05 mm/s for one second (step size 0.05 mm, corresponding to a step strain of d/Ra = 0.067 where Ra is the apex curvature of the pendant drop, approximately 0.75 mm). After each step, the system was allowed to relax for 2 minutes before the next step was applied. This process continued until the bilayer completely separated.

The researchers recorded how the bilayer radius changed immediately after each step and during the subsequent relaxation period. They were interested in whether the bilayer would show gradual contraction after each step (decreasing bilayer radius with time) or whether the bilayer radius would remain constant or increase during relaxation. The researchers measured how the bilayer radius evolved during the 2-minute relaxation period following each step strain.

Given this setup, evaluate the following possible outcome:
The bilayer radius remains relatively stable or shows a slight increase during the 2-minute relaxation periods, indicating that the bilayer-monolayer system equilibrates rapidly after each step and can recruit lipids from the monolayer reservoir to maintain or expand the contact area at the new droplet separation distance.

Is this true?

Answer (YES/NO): NO